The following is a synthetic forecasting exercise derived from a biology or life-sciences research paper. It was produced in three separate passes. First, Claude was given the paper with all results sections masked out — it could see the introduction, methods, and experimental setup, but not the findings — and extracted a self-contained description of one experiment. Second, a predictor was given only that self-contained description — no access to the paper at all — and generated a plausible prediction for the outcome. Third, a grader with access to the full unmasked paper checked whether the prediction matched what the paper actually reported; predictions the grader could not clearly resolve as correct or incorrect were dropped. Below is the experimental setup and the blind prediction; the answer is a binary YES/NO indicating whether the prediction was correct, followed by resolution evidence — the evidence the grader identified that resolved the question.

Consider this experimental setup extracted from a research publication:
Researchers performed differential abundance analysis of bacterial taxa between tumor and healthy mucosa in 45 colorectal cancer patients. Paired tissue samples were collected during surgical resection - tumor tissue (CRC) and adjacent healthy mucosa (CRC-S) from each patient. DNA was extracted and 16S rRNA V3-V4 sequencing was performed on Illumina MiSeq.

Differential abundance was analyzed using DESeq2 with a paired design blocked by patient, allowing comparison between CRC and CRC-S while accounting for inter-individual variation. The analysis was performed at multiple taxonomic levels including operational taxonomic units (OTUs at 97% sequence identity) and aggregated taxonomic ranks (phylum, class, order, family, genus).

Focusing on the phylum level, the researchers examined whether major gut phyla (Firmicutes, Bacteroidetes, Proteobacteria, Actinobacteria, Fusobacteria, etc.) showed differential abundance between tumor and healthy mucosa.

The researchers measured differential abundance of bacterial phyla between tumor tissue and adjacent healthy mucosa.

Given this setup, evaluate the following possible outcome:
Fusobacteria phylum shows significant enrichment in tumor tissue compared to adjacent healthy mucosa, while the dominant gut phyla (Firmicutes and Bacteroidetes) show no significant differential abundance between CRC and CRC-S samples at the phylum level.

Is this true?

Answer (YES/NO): YES